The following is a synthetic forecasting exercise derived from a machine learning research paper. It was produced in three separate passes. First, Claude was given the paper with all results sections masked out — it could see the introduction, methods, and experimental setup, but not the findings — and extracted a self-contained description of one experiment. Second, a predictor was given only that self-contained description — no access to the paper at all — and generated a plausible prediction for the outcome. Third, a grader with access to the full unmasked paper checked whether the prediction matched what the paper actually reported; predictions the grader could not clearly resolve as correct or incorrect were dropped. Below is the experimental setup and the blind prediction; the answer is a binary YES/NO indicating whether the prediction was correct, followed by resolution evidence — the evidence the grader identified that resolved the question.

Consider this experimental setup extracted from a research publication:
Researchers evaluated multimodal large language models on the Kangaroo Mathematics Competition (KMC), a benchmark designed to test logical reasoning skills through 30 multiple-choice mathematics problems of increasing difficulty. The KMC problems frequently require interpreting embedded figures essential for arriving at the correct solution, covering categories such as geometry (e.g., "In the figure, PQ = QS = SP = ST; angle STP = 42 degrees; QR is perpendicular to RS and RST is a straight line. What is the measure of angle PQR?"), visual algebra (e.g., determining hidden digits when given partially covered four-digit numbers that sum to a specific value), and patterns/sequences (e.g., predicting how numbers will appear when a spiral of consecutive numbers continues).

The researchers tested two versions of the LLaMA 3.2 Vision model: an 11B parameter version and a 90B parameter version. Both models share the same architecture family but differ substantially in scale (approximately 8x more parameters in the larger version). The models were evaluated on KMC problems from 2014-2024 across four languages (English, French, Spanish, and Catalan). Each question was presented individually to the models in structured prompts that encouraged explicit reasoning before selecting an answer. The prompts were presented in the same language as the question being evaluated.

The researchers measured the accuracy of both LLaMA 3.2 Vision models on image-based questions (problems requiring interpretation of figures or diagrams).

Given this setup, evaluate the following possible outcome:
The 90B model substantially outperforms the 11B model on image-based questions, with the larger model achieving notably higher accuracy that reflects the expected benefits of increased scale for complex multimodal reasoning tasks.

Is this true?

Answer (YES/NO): NO